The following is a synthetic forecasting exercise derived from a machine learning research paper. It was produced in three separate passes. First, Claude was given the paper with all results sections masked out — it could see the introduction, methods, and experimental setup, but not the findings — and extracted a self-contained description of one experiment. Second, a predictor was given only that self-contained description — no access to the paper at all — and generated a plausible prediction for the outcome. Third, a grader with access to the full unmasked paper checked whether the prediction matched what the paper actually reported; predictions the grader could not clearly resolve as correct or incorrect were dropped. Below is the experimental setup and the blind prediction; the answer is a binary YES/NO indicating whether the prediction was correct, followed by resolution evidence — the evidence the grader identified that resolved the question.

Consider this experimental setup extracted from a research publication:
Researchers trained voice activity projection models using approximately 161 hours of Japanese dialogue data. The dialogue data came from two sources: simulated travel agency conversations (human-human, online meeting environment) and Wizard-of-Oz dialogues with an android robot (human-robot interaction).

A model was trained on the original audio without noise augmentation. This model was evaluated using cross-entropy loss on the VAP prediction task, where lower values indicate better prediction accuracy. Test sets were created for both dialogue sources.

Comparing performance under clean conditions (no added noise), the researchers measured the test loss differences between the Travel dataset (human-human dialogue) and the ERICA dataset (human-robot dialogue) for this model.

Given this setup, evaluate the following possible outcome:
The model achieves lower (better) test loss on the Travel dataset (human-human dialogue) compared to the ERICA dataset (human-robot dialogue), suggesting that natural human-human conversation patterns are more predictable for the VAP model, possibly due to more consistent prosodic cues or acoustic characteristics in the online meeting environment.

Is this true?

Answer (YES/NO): YES